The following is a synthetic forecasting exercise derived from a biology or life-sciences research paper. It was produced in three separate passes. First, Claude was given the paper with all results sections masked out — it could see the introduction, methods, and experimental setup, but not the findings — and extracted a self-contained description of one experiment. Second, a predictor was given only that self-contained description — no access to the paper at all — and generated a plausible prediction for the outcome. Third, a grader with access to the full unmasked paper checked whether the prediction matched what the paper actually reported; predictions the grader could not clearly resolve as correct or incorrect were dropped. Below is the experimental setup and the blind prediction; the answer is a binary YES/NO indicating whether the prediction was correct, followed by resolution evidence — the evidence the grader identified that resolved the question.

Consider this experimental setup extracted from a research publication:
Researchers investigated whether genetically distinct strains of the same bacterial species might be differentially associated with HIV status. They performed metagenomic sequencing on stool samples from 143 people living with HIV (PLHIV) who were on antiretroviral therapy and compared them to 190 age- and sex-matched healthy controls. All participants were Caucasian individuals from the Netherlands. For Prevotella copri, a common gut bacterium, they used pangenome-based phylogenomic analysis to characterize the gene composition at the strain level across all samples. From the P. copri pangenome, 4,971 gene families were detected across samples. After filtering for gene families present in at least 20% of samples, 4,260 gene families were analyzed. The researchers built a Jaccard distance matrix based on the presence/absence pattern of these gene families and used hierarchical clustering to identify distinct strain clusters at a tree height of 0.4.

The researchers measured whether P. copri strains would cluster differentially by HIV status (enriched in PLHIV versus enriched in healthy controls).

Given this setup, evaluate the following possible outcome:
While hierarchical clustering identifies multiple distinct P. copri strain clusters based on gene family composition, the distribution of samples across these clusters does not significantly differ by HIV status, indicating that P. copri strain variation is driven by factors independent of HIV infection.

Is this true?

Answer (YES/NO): NO